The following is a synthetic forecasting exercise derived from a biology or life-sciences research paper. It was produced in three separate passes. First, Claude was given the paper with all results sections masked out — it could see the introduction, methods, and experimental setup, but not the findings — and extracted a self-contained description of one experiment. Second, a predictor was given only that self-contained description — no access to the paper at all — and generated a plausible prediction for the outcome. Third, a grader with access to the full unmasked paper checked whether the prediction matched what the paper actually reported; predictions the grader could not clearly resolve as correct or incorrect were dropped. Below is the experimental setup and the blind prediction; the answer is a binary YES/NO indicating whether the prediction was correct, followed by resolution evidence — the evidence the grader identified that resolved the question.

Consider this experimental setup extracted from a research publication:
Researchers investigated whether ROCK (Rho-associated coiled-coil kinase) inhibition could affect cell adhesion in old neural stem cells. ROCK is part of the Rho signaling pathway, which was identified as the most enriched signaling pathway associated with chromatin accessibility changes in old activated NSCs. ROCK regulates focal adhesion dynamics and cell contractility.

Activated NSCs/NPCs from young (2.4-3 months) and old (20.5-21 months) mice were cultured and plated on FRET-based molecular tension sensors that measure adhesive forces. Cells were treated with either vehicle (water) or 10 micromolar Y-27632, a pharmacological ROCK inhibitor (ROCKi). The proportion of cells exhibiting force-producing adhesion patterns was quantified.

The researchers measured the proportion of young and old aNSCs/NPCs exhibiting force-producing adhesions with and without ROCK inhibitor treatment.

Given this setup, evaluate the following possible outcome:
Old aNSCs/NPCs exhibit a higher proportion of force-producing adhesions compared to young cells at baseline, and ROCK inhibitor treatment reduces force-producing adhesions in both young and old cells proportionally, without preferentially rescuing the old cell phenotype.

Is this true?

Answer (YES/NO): NO